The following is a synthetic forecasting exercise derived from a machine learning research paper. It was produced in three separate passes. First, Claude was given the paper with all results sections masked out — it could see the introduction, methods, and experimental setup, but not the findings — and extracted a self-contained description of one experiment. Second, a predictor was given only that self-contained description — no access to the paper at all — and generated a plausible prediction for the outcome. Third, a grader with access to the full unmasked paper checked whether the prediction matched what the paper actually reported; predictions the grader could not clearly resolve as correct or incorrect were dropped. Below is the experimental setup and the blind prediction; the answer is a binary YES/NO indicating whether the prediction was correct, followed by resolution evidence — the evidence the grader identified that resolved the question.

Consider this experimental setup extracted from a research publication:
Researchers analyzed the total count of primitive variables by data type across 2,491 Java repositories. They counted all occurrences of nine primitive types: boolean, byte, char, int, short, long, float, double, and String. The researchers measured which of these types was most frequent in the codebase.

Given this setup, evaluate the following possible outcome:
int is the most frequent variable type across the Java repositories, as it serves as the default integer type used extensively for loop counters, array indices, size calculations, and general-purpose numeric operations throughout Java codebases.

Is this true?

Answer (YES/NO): NO